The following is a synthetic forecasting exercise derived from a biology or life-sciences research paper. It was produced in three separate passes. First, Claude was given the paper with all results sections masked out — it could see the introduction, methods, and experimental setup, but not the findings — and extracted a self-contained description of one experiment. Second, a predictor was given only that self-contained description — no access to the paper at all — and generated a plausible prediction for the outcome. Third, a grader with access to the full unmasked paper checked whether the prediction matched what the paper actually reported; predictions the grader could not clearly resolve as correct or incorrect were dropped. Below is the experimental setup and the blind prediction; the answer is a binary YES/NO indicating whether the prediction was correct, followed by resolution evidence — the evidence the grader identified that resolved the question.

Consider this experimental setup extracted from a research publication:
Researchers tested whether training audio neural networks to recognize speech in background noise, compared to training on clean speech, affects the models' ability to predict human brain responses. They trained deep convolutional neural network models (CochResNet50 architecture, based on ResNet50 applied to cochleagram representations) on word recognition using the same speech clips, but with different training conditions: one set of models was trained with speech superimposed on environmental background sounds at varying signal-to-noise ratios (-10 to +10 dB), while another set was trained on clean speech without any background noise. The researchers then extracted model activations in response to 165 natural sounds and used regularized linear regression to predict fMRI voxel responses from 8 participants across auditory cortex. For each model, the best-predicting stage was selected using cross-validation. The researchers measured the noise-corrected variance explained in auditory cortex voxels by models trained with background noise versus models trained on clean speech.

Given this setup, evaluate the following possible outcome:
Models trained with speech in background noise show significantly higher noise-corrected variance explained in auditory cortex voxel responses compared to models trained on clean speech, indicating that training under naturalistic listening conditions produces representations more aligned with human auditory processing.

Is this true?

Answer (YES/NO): YES